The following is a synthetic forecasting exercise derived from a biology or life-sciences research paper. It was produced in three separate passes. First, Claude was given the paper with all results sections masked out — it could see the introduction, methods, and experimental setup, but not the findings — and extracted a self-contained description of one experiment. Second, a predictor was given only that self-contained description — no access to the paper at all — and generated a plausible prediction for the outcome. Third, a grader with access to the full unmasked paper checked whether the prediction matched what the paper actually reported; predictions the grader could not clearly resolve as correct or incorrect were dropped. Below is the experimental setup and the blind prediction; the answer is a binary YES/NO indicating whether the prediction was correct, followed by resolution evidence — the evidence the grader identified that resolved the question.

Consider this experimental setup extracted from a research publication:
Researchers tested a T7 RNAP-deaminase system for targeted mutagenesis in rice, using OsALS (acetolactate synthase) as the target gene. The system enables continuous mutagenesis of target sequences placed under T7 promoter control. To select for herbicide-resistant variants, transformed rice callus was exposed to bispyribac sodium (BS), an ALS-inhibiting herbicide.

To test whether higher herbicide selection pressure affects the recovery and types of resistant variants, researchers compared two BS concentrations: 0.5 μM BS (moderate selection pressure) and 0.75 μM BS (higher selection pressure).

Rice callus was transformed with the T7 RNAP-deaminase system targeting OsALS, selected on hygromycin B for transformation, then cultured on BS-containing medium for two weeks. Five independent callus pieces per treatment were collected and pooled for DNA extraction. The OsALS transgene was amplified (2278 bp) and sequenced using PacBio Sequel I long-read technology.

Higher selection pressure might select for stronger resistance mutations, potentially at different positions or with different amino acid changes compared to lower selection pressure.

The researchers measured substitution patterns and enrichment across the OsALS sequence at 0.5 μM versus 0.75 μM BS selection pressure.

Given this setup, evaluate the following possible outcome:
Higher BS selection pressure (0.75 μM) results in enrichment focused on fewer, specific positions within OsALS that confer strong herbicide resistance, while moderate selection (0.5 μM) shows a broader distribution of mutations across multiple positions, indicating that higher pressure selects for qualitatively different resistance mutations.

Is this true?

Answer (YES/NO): YES